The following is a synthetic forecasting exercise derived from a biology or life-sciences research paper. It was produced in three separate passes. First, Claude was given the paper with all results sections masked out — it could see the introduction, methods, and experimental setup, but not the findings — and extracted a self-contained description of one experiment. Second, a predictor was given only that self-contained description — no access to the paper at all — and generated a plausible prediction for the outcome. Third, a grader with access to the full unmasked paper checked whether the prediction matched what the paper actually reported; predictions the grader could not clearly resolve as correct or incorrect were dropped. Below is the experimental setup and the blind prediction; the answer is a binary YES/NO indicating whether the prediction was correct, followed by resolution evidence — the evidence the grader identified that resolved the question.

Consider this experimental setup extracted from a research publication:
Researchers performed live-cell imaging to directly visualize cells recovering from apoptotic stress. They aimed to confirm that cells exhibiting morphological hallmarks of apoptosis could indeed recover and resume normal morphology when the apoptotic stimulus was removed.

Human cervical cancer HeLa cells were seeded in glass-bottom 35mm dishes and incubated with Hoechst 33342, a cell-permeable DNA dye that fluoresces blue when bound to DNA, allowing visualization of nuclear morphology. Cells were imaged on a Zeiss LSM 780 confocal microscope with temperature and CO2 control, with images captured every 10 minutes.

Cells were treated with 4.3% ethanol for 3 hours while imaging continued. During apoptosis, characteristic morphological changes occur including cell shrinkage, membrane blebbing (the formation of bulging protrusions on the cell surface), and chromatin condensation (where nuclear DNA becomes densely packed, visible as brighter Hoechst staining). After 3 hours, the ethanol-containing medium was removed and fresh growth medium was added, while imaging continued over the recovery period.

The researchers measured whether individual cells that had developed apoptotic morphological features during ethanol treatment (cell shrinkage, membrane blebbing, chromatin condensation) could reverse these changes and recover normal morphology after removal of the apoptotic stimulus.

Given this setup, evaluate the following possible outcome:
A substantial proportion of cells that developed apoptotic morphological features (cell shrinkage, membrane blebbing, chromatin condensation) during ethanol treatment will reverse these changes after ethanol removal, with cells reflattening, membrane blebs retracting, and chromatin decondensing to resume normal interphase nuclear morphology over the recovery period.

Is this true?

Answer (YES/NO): YES